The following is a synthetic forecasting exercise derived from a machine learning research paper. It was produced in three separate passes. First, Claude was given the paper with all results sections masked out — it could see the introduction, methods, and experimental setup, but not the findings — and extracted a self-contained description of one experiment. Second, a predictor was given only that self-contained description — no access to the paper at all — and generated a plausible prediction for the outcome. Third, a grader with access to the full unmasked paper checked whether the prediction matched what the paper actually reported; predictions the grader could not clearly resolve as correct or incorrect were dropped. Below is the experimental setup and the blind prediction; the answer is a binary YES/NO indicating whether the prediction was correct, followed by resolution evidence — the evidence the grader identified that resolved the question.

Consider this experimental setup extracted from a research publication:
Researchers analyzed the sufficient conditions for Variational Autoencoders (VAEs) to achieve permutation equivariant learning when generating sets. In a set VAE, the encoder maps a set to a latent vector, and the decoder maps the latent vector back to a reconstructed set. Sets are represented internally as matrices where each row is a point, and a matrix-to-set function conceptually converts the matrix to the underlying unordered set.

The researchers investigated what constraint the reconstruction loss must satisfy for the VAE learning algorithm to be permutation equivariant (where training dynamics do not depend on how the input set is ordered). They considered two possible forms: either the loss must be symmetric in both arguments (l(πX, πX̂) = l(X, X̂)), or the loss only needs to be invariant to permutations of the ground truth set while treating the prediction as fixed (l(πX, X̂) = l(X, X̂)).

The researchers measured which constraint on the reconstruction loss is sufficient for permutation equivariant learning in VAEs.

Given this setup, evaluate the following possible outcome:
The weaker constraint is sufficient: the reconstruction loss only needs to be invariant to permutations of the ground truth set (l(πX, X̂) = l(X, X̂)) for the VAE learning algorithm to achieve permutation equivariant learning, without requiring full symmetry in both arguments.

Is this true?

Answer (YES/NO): YES